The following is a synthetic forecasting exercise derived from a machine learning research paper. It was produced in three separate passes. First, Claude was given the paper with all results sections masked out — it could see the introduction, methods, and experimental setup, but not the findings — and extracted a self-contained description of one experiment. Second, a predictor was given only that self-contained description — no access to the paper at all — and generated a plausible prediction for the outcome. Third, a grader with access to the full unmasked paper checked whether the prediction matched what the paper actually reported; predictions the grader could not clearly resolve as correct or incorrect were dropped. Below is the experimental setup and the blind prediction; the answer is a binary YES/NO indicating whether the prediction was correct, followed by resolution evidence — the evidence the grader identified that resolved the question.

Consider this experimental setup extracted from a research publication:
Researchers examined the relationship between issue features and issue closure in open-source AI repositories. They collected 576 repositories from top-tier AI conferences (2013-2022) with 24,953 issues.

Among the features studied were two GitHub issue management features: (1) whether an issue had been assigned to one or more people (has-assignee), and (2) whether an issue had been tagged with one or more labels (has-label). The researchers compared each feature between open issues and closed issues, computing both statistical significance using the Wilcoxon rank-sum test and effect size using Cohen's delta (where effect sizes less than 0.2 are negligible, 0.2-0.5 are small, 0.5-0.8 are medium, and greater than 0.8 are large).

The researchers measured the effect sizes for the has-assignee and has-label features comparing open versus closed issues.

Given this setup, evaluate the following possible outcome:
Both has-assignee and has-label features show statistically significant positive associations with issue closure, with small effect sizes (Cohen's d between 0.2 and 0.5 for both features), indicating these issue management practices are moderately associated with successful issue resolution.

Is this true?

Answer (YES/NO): NO